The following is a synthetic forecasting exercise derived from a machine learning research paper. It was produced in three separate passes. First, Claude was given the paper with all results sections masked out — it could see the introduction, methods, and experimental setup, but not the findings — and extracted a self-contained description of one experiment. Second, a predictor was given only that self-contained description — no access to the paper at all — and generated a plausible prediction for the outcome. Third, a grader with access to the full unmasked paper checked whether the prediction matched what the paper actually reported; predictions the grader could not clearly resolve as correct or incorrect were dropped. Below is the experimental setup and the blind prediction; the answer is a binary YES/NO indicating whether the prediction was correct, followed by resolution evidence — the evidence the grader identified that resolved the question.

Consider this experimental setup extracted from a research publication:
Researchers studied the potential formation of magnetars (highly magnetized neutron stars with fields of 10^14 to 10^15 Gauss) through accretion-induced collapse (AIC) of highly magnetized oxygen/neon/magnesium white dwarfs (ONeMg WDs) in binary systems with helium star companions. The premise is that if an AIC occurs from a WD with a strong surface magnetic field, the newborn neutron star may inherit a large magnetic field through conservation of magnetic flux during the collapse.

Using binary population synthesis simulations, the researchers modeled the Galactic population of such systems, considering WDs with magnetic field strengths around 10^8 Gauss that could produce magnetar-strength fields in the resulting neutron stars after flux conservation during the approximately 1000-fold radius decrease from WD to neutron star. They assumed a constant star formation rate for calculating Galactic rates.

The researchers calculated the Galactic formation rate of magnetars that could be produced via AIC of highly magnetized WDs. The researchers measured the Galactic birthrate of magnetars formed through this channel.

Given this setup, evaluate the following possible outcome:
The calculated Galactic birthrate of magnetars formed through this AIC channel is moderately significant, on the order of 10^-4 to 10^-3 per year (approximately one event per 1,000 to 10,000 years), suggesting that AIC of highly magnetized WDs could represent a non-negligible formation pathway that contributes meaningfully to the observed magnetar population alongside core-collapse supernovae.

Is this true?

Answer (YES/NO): NO